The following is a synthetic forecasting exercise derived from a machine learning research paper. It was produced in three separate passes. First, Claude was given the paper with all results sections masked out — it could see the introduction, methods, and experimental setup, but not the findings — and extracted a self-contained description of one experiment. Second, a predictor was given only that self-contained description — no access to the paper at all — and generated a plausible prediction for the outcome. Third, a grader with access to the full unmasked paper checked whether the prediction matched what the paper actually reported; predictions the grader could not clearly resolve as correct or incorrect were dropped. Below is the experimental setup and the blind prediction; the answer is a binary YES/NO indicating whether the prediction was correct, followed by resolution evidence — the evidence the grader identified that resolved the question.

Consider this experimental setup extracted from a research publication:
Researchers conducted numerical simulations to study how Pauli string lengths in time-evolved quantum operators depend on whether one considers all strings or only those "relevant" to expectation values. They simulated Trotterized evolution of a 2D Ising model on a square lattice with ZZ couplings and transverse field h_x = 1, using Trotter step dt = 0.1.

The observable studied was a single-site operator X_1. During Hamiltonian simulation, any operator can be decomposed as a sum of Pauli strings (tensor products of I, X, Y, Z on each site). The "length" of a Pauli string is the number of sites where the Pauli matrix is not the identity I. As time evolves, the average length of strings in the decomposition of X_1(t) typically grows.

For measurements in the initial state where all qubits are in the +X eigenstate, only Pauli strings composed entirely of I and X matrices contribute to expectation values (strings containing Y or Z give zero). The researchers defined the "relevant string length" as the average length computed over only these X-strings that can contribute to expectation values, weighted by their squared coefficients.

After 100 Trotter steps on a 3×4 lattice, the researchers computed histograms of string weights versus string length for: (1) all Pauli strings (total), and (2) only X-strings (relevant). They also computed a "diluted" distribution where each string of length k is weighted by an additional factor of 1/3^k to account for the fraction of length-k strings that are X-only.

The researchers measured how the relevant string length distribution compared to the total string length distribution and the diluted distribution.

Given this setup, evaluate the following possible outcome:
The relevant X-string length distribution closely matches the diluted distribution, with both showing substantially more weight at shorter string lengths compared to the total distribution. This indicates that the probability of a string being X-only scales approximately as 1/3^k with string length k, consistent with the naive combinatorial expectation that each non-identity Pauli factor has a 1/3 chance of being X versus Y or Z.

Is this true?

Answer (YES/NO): YES